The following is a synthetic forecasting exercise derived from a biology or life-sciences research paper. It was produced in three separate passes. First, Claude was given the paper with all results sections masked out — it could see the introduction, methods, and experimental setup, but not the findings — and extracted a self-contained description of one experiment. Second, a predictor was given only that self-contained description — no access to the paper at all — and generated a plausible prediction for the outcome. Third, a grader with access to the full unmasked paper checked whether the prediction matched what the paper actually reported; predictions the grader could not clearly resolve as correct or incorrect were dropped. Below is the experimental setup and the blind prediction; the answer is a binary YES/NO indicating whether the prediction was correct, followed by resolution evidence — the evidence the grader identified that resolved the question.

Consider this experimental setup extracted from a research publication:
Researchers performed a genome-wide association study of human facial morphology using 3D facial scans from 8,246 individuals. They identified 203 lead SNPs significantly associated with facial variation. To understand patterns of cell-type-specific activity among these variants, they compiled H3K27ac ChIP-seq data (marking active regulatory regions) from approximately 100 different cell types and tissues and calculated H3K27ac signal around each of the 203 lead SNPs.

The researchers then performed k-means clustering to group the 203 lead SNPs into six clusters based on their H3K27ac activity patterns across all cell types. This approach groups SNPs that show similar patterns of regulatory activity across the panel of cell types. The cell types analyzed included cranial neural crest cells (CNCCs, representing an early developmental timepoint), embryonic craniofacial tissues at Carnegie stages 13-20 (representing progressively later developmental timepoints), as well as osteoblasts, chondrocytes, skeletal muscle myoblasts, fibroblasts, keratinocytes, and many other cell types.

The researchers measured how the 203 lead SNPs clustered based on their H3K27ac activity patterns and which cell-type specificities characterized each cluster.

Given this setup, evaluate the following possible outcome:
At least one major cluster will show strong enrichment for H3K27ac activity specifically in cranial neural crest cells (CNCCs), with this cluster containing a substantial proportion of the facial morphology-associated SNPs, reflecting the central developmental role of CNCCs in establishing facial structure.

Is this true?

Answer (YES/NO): NO